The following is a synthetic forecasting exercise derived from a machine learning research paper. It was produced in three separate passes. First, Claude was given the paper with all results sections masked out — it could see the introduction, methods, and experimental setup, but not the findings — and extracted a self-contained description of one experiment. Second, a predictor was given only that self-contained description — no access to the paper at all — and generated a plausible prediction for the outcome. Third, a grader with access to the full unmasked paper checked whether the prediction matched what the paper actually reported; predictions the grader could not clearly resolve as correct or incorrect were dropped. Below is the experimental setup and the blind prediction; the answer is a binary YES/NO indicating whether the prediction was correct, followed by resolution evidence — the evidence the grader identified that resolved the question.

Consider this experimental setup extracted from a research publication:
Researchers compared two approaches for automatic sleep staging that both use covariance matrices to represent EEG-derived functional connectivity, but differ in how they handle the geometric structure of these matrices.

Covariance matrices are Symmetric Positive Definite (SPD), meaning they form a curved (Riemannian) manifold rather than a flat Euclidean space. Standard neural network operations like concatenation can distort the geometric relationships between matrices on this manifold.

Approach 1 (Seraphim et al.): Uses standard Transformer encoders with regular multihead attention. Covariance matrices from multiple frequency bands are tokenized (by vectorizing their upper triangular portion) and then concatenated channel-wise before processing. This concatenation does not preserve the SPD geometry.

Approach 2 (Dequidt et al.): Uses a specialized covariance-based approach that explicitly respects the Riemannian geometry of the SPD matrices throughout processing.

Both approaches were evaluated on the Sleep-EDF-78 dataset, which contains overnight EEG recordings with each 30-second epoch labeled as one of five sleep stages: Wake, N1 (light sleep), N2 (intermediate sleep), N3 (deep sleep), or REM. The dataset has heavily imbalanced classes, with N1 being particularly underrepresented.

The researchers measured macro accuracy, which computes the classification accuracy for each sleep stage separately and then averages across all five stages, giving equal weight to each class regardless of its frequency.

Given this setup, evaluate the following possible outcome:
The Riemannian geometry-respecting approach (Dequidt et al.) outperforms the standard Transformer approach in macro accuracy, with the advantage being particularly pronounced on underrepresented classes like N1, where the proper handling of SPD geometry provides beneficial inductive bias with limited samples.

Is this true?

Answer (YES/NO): NO